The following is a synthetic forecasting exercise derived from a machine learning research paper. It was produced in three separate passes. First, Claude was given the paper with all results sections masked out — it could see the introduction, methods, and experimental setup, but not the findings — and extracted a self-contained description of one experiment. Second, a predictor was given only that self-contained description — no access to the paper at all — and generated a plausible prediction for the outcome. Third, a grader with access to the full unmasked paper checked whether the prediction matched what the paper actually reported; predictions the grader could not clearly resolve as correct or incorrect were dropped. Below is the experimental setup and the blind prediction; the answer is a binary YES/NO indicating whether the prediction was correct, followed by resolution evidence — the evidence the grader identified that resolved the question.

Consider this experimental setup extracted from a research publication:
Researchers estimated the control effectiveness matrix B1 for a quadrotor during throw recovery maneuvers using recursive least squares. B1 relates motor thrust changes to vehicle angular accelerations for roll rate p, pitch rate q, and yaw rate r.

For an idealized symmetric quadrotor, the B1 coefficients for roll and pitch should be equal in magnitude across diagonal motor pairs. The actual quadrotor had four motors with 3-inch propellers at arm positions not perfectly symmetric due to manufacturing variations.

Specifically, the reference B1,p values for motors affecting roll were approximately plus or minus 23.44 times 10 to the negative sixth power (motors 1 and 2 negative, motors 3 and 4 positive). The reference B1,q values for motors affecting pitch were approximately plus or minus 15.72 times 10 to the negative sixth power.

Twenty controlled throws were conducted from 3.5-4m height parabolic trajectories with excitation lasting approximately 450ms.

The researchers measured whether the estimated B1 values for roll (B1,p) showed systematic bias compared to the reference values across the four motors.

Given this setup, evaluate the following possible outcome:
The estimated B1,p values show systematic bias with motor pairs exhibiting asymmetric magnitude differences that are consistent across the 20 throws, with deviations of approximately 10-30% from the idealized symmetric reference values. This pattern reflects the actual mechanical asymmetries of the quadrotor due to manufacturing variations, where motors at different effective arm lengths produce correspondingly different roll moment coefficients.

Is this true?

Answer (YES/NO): YES